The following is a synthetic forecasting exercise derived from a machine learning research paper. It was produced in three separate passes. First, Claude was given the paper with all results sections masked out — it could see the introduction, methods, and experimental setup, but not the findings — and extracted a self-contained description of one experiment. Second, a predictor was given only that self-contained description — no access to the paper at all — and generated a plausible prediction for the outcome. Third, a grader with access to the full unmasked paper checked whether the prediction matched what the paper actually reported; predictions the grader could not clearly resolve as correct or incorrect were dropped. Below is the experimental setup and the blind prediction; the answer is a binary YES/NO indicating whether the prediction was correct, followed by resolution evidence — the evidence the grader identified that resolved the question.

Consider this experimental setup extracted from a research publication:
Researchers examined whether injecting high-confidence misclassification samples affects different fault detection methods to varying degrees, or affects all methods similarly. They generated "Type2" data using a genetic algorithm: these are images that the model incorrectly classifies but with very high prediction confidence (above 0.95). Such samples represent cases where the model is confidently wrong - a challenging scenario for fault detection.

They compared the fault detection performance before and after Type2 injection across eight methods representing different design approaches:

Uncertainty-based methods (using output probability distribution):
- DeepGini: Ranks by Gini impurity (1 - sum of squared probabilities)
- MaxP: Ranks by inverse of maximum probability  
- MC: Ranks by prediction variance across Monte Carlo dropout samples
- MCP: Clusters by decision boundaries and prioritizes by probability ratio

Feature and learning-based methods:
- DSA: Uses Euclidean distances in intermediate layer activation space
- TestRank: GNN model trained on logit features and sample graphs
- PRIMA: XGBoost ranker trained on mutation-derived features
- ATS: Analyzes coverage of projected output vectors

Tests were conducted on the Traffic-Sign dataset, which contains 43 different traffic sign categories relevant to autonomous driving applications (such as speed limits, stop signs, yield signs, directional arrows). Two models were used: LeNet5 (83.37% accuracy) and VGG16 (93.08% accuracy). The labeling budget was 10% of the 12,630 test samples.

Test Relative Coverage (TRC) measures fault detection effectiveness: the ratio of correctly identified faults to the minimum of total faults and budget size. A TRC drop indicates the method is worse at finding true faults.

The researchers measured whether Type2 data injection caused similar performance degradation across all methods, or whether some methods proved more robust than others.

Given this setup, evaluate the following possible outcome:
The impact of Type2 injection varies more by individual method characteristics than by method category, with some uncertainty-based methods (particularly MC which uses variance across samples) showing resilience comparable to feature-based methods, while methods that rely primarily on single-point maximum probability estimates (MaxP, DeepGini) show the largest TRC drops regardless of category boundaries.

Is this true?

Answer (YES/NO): NO